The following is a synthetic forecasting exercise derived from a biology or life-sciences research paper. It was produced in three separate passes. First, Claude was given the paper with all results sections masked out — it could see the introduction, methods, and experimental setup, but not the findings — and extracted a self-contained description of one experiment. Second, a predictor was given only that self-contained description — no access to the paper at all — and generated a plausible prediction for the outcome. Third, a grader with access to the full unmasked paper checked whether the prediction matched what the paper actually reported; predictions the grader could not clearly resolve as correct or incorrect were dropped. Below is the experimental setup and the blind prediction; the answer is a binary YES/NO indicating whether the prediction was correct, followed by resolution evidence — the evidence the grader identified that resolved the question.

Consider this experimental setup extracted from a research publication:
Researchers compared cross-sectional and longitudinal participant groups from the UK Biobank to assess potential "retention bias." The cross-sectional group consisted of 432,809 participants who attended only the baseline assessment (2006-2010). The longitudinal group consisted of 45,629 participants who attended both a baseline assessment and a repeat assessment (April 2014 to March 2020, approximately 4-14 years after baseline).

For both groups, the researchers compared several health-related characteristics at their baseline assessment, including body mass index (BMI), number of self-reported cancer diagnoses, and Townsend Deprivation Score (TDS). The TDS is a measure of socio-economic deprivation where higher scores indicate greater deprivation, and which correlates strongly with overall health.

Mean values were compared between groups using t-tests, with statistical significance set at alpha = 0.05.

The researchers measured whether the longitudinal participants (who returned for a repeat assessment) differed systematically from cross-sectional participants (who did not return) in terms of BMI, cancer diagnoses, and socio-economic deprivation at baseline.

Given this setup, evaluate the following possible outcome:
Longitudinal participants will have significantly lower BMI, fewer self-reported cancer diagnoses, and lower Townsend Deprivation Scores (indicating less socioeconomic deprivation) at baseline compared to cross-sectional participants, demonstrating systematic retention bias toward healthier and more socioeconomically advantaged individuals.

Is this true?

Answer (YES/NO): YES